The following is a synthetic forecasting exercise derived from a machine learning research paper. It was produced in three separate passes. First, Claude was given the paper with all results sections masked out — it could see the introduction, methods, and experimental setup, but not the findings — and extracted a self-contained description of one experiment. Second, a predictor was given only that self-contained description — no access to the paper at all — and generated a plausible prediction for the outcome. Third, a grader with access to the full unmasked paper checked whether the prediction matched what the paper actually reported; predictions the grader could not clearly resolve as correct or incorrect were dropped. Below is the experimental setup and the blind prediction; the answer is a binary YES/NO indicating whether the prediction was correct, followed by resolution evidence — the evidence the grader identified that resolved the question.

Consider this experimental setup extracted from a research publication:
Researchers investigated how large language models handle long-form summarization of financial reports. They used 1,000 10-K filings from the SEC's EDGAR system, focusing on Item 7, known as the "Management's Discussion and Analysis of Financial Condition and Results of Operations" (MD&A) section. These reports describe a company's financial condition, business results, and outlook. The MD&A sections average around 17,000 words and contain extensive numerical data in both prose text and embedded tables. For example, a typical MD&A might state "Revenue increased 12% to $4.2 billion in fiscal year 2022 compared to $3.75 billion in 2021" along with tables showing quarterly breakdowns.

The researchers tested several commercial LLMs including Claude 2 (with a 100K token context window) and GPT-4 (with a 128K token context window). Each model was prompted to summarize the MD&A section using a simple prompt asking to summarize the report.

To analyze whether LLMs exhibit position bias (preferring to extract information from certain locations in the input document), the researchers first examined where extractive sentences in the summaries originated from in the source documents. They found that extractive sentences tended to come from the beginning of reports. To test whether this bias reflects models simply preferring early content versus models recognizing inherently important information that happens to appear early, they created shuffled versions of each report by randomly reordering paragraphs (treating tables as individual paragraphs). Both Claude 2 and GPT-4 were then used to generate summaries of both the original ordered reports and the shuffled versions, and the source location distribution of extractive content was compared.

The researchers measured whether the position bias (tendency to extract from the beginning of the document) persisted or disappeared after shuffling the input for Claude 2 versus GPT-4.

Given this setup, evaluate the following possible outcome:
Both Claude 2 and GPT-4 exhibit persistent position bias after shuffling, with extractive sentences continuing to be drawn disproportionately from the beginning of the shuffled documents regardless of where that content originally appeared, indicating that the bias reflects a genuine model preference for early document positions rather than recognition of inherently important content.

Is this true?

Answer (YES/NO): NO